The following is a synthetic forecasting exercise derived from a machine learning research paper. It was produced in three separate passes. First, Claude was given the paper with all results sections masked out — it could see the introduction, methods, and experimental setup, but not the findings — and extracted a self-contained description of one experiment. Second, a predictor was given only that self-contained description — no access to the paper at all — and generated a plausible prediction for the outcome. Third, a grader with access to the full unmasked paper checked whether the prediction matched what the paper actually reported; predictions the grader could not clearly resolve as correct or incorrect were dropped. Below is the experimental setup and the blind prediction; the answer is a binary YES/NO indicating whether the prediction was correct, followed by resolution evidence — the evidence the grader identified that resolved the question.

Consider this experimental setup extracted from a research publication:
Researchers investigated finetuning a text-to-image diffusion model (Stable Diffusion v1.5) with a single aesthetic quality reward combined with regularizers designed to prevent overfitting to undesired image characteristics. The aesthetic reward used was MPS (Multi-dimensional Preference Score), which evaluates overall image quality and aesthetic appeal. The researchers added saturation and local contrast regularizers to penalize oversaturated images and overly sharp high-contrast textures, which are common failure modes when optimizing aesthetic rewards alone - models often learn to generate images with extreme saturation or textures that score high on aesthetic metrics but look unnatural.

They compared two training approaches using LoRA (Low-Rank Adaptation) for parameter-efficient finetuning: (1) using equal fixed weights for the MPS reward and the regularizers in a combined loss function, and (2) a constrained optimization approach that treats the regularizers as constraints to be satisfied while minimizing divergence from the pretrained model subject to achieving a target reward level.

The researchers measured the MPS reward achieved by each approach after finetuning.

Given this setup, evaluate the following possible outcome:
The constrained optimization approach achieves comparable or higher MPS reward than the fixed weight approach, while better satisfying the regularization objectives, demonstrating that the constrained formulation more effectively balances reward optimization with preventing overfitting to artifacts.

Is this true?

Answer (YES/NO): YES